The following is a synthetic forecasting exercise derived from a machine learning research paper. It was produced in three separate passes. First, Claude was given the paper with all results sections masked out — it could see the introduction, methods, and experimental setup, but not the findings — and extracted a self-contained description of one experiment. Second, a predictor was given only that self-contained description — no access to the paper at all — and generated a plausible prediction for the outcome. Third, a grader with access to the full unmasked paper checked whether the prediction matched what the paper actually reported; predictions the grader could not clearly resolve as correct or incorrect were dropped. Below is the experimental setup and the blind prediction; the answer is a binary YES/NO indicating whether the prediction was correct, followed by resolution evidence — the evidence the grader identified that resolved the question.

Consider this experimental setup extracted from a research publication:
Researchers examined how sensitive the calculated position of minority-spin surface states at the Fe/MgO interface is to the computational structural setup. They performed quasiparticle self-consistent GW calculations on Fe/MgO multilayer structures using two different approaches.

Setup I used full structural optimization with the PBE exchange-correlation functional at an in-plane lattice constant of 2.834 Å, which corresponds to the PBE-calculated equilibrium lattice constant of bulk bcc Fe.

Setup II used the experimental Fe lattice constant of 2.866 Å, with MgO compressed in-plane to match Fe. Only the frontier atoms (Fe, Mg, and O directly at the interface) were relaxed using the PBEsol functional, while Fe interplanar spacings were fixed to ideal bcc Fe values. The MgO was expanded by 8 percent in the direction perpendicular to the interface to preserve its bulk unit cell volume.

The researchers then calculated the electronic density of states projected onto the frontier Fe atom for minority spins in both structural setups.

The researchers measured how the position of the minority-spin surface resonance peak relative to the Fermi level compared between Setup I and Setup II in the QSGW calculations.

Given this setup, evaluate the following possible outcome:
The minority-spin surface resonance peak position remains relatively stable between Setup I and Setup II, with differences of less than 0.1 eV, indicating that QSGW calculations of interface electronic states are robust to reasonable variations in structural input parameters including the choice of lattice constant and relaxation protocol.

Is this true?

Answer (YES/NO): NO